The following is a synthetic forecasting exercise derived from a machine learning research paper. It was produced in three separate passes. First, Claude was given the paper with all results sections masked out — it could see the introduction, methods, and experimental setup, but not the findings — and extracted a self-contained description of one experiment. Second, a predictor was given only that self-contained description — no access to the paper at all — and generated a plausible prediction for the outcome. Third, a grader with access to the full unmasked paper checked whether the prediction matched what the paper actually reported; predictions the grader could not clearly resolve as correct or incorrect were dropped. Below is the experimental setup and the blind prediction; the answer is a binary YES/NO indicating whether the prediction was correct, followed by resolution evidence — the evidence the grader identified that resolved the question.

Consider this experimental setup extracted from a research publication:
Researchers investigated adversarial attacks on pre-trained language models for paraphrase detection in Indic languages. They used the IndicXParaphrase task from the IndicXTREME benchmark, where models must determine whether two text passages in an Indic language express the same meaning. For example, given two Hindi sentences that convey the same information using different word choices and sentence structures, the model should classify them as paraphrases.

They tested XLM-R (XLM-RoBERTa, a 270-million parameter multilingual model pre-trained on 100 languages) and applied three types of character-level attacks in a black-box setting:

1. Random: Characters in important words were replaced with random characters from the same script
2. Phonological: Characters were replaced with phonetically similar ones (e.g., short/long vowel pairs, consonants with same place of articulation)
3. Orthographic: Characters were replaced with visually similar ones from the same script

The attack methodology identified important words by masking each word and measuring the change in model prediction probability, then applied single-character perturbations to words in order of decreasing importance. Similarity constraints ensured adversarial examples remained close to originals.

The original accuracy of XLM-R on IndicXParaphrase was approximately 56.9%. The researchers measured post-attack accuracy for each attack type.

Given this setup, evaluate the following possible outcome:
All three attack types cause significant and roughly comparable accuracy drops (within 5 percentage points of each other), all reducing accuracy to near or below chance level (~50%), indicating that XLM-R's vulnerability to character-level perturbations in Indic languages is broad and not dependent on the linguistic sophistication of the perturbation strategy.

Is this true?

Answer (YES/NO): NO